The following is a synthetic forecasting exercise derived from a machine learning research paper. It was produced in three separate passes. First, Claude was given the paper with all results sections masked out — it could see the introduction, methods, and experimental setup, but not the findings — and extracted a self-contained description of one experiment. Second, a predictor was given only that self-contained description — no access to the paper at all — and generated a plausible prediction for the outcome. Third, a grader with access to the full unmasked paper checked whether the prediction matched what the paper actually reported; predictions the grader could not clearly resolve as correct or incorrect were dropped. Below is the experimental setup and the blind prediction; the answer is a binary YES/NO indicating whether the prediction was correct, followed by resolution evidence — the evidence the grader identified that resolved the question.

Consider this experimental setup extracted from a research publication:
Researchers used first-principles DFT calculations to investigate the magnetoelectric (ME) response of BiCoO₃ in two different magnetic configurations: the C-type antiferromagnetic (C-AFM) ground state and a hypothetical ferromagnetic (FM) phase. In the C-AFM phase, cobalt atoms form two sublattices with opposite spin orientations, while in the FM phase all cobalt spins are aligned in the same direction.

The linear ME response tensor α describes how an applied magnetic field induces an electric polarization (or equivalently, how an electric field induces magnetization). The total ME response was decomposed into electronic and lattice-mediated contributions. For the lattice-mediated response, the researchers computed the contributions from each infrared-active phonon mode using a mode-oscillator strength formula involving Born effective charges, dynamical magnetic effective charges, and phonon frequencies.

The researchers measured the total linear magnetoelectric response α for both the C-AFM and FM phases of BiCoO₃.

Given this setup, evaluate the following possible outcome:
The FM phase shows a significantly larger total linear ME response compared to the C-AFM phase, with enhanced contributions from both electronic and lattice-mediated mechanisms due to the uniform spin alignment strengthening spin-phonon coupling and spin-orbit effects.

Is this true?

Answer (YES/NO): YES